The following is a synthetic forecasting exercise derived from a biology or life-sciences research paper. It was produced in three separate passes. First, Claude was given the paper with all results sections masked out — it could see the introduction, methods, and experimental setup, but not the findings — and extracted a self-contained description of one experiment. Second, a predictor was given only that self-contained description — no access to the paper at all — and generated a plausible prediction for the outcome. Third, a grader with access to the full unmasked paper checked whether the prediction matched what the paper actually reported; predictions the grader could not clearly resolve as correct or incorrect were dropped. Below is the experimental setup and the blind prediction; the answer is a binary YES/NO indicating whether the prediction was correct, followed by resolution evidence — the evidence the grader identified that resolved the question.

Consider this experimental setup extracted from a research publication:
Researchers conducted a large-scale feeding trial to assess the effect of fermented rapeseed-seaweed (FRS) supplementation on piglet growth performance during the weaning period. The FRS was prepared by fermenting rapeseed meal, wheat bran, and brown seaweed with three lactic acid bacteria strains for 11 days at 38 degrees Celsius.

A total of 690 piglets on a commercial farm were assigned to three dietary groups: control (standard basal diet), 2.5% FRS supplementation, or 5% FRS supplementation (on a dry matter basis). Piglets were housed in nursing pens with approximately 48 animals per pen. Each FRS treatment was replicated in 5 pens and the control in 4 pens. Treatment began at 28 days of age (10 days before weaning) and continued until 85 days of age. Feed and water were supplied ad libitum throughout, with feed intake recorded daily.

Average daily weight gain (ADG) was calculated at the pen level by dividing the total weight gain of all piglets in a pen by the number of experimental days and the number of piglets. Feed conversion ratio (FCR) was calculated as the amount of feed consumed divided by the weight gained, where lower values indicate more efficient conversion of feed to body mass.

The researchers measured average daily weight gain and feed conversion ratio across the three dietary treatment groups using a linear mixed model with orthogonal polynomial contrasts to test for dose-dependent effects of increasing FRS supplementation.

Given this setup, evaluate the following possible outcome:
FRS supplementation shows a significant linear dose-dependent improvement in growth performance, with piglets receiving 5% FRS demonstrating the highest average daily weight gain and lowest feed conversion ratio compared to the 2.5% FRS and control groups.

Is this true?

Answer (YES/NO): NO